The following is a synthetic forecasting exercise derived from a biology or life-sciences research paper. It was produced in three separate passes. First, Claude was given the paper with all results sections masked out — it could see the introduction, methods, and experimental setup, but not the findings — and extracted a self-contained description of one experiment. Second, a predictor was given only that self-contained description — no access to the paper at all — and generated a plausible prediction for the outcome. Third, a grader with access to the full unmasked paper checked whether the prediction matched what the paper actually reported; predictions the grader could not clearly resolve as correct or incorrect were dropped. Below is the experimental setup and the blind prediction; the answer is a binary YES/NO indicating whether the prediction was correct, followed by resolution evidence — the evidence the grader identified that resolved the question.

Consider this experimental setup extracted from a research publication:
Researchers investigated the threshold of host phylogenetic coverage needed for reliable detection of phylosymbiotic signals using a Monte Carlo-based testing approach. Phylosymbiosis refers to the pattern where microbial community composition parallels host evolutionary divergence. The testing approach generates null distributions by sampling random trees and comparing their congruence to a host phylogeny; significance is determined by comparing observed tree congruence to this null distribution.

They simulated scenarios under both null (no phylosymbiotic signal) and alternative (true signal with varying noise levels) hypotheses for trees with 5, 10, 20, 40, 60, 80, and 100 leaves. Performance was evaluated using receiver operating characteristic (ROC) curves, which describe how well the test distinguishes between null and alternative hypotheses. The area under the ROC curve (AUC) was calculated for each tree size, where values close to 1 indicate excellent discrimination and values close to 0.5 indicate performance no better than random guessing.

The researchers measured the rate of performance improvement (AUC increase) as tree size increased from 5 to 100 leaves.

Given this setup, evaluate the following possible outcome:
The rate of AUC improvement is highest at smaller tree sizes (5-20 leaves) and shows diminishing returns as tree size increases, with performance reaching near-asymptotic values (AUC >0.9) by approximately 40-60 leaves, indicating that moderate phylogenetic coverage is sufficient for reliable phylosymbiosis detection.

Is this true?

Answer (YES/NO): NO